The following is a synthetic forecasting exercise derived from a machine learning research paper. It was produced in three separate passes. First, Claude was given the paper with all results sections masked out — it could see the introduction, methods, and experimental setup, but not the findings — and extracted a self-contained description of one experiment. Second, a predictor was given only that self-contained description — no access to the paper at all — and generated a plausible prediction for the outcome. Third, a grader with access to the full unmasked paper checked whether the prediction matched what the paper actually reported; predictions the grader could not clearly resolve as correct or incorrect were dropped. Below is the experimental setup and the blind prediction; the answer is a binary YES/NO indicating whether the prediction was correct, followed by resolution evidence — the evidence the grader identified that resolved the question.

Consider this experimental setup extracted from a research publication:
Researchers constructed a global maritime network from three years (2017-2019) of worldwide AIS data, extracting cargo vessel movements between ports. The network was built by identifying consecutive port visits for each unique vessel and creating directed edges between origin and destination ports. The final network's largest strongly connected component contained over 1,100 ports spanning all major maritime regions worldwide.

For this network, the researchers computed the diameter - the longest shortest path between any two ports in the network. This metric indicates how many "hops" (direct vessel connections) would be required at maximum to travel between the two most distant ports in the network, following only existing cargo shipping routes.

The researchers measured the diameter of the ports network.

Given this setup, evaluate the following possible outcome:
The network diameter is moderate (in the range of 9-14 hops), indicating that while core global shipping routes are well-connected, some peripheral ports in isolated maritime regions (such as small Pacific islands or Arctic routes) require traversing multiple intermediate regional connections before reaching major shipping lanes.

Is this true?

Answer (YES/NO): YES